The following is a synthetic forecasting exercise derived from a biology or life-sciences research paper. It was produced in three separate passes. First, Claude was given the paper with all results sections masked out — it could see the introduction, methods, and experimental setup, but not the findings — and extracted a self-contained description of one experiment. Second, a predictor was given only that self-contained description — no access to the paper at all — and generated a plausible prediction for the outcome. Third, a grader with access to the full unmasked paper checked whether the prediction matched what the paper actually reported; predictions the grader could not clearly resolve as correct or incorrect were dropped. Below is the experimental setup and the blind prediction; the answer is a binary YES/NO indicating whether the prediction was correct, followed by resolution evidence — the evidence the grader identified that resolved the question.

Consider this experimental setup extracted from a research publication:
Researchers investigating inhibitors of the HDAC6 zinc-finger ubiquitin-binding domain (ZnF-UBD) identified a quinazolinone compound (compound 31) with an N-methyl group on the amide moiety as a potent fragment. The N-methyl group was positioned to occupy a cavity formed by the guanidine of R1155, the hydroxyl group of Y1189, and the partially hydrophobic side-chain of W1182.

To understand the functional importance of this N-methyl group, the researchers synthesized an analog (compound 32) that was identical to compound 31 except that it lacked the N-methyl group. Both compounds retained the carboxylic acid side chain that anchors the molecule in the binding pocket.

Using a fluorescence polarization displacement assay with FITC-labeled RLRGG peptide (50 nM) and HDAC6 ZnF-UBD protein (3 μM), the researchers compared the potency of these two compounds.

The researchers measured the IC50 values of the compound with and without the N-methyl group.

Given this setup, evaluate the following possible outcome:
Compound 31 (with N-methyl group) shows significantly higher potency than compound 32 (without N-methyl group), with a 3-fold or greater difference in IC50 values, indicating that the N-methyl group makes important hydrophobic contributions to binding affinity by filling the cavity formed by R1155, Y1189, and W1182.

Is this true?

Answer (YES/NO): YES